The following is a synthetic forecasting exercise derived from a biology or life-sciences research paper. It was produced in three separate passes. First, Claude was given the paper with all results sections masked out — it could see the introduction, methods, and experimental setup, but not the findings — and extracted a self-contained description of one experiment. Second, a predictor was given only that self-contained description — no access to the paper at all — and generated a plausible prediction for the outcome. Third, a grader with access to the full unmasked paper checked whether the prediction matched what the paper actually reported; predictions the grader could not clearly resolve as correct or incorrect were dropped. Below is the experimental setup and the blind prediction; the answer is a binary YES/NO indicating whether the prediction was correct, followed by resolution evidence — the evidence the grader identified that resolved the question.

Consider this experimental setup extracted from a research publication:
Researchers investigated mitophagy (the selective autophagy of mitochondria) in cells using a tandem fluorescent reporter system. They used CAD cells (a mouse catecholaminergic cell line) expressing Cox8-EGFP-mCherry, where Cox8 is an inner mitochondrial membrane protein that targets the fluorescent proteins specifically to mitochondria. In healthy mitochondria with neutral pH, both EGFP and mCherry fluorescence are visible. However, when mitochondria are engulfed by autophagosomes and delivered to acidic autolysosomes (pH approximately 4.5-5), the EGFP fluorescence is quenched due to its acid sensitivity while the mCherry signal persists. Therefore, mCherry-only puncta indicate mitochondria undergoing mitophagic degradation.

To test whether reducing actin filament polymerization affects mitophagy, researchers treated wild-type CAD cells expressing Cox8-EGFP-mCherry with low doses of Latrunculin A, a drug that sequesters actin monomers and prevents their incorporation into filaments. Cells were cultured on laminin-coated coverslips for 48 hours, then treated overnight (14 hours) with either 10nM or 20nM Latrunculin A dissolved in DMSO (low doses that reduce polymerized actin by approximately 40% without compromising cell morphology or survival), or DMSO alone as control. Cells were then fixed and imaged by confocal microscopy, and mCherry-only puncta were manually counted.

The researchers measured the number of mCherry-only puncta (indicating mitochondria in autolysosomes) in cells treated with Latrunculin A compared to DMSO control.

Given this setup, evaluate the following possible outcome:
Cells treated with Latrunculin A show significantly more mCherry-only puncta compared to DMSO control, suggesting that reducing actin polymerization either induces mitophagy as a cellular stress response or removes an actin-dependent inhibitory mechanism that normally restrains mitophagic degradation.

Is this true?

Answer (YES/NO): NO